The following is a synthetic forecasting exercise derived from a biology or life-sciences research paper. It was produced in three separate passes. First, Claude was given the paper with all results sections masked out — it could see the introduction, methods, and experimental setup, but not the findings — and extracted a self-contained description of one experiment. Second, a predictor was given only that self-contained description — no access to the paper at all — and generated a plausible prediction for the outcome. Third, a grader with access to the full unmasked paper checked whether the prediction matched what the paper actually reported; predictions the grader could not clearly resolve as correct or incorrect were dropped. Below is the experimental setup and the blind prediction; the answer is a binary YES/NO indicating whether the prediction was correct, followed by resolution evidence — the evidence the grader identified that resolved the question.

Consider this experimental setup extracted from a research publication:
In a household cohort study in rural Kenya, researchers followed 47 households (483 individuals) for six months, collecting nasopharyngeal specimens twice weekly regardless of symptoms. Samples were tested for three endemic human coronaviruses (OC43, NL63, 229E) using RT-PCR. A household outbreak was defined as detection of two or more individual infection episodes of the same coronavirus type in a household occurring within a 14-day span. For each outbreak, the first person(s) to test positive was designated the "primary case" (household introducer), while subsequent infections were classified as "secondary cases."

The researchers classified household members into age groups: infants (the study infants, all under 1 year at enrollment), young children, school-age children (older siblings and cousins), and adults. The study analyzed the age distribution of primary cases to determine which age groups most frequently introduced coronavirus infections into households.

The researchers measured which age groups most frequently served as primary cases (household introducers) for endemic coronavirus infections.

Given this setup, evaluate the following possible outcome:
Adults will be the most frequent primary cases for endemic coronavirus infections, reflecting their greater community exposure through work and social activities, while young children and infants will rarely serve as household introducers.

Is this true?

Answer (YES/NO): NO